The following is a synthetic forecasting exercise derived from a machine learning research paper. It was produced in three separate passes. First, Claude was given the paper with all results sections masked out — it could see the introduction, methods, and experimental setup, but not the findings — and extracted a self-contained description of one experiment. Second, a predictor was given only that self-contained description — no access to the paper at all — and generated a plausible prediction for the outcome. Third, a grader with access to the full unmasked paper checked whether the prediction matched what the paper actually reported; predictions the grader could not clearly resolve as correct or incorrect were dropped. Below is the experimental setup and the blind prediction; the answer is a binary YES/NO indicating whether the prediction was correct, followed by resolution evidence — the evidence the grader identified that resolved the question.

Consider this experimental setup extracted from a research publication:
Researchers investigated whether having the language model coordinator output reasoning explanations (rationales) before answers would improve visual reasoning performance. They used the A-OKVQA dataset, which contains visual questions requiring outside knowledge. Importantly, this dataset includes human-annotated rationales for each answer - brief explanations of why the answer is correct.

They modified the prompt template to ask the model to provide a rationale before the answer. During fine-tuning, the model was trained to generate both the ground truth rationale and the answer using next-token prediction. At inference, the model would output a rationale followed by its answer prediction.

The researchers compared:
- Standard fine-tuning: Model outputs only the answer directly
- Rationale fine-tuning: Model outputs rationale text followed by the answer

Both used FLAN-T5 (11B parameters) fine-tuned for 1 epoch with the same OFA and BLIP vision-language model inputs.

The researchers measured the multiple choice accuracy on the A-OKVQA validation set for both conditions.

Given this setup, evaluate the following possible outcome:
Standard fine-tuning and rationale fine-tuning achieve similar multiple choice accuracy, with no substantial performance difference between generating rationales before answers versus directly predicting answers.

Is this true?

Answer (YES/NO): NO